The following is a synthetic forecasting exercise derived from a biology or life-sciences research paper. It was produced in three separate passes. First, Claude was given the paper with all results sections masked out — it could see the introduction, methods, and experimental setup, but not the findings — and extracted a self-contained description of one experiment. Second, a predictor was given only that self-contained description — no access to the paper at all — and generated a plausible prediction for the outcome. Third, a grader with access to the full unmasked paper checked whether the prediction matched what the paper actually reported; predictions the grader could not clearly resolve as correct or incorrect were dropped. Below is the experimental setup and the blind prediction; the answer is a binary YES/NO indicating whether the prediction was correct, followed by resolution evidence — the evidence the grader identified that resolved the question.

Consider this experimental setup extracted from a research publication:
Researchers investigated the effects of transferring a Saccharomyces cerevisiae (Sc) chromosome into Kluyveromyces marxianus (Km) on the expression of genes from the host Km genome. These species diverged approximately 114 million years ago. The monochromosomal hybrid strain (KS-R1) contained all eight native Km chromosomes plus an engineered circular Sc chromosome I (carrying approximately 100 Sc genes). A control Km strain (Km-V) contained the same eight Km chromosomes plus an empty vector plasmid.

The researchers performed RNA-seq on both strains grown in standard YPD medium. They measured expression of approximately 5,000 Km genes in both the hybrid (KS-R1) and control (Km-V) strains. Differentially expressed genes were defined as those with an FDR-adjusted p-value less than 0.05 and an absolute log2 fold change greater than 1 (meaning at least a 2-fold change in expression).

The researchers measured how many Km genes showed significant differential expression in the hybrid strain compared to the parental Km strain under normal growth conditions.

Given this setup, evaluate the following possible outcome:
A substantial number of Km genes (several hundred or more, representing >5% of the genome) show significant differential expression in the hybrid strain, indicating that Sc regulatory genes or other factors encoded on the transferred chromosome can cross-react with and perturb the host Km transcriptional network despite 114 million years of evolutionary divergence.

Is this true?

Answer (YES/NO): YES